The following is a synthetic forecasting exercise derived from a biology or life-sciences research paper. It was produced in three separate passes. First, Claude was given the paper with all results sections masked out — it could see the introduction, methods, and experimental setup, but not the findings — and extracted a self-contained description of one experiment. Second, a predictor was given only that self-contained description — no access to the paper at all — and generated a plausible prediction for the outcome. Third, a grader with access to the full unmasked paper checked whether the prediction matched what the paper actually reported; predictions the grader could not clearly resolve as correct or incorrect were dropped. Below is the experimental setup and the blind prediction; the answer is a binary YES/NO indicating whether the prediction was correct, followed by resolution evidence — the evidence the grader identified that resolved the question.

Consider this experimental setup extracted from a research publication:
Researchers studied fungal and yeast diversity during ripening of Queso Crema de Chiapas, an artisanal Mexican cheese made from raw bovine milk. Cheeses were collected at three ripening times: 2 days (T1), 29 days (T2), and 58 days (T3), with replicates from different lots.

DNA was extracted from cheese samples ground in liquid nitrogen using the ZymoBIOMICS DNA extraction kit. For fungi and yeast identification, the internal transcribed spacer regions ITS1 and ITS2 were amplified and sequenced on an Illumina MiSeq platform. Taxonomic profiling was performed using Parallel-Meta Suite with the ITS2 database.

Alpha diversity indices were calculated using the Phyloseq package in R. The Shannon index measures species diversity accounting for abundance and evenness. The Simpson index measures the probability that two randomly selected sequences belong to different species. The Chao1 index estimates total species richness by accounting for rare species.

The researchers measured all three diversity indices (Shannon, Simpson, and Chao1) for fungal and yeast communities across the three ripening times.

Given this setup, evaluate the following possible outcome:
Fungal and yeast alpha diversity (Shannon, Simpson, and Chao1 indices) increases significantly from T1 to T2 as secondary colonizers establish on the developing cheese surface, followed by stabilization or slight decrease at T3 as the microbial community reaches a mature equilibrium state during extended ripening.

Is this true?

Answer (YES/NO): NO